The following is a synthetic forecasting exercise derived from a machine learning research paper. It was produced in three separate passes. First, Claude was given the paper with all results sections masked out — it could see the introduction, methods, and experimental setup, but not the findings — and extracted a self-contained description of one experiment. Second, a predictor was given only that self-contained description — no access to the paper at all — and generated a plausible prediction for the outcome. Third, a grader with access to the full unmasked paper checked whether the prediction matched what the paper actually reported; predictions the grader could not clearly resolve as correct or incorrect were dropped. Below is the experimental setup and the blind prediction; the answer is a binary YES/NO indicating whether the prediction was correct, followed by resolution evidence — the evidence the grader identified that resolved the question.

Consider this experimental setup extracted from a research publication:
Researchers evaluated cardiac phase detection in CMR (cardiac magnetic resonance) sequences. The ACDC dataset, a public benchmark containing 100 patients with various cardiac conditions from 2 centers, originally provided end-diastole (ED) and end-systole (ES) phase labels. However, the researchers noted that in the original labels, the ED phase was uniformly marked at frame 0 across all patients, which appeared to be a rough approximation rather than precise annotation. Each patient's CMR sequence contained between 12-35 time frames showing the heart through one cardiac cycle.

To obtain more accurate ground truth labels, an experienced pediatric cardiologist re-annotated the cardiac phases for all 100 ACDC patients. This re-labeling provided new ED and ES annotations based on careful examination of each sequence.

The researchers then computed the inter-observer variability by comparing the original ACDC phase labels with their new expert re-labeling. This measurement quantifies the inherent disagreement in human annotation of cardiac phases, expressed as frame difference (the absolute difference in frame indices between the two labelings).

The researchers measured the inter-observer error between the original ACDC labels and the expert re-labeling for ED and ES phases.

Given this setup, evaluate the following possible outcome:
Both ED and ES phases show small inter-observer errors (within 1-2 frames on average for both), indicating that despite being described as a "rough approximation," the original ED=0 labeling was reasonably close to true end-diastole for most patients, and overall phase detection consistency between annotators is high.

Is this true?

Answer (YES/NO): YES